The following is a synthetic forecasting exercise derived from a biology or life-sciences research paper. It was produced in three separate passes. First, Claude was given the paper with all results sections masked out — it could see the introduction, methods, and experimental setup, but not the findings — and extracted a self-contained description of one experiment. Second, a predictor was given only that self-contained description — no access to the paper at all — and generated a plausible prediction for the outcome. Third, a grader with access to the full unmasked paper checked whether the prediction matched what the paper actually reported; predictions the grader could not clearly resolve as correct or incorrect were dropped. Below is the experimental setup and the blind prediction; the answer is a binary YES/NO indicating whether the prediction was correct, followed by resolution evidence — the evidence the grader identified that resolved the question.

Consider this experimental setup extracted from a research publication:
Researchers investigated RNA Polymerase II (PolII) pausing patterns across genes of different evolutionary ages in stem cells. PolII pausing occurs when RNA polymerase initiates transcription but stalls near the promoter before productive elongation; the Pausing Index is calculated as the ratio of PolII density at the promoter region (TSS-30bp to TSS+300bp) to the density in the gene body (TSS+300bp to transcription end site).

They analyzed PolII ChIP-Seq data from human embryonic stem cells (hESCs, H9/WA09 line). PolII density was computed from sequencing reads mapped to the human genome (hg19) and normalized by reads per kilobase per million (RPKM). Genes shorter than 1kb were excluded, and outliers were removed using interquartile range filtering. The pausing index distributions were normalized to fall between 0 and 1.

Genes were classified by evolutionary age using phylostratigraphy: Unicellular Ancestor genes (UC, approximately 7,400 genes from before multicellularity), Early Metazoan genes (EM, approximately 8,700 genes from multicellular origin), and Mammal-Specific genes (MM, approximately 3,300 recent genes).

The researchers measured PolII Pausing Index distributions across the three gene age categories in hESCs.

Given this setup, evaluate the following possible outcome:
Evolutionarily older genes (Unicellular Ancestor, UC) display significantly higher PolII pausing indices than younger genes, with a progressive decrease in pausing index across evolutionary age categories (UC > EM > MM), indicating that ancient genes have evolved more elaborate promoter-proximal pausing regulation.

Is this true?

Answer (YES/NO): YES